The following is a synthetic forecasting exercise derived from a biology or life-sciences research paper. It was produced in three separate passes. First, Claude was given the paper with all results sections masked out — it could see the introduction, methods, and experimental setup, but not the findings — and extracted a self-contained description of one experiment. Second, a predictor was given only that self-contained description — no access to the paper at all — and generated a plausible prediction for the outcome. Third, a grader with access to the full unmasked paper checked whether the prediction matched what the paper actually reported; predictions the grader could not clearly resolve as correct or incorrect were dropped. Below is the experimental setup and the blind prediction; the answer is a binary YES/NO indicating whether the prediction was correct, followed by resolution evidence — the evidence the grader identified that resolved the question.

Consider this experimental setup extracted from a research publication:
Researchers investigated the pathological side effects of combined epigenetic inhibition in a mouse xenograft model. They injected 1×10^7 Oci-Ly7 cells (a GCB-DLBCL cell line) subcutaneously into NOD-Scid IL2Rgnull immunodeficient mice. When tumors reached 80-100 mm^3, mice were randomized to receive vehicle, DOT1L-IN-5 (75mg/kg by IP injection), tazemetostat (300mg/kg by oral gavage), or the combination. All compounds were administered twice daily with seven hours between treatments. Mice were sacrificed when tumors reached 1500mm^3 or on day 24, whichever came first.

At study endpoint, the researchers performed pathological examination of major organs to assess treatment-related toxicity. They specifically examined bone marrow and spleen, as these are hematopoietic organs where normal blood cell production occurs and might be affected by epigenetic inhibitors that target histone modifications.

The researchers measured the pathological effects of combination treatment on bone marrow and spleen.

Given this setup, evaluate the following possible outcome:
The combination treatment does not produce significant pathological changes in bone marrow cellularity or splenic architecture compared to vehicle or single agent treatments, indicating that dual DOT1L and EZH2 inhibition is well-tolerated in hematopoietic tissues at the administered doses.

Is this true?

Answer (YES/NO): NO